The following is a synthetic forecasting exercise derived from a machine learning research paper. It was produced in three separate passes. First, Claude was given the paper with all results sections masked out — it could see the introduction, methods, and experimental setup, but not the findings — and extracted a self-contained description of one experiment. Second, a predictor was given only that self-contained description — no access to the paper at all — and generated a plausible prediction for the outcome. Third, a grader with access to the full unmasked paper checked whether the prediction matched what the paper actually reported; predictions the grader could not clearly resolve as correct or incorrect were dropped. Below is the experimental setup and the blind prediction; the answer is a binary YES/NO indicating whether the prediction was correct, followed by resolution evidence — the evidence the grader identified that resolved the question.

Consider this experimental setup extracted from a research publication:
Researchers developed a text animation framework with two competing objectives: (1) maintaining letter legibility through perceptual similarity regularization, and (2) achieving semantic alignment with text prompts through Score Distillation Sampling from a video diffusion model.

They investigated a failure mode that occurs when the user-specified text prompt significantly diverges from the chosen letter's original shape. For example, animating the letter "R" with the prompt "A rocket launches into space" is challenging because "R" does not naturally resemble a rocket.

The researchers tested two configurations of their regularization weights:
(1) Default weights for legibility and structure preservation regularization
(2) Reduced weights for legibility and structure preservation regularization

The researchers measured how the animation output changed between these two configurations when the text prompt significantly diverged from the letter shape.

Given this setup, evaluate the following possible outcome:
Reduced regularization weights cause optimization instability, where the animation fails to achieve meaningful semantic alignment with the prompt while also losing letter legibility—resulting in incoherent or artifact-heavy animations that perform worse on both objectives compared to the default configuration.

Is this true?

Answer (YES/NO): NO